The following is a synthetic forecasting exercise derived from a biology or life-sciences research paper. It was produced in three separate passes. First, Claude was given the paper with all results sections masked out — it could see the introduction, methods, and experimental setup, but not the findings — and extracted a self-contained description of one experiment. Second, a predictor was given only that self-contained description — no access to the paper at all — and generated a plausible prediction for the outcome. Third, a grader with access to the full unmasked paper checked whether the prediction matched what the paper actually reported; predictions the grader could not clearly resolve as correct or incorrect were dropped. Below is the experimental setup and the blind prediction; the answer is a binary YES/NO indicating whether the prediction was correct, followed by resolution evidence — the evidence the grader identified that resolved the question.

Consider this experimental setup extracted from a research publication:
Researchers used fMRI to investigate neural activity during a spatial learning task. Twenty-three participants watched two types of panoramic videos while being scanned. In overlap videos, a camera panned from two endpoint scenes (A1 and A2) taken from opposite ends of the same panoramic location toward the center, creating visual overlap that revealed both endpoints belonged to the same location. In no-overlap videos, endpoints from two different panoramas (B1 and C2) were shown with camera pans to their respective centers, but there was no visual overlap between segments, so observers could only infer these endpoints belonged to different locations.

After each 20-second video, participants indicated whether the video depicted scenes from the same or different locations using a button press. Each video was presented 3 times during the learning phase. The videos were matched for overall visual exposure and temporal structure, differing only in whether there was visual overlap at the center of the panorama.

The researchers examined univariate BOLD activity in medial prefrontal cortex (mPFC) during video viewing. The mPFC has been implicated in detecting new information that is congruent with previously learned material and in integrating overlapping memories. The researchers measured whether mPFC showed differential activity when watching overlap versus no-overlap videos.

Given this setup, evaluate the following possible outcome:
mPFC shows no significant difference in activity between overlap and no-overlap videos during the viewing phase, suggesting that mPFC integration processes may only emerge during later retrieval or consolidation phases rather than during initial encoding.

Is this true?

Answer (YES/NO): NO